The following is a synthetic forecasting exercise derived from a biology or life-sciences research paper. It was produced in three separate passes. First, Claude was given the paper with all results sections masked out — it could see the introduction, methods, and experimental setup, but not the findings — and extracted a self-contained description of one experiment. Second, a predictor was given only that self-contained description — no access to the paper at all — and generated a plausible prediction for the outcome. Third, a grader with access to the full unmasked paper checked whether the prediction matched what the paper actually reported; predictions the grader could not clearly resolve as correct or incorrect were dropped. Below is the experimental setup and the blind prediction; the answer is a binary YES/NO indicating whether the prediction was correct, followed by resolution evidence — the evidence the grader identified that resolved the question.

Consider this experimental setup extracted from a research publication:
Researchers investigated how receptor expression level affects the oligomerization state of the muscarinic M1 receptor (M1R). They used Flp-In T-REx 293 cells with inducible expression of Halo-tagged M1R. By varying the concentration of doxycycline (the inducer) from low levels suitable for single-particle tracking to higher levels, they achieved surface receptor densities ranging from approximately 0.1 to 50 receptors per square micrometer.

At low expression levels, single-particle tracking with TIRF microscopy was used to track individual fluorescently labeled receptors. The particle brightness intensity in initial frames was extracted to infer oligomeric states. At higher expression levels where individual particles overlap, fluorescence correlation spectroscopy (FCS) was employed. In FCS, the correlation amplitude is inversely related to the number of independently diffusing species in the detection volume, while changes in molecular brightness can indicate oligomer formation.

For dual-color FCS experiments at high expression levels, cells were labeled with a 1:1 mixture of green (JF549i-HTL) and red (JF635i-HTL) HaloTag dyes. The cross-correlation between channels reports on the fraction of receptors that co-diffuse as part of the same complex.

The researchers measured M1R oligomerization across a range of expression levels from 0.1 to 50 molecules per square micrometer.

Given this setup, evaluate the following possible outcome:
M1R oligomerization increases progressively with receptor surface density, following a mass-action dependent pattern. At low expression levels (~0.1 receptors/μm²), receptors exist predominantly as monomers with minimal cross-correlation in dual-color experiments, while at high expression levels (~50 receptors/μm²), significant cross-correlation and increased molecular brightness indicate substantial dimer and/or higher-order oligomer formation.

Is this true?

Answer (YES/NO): NO